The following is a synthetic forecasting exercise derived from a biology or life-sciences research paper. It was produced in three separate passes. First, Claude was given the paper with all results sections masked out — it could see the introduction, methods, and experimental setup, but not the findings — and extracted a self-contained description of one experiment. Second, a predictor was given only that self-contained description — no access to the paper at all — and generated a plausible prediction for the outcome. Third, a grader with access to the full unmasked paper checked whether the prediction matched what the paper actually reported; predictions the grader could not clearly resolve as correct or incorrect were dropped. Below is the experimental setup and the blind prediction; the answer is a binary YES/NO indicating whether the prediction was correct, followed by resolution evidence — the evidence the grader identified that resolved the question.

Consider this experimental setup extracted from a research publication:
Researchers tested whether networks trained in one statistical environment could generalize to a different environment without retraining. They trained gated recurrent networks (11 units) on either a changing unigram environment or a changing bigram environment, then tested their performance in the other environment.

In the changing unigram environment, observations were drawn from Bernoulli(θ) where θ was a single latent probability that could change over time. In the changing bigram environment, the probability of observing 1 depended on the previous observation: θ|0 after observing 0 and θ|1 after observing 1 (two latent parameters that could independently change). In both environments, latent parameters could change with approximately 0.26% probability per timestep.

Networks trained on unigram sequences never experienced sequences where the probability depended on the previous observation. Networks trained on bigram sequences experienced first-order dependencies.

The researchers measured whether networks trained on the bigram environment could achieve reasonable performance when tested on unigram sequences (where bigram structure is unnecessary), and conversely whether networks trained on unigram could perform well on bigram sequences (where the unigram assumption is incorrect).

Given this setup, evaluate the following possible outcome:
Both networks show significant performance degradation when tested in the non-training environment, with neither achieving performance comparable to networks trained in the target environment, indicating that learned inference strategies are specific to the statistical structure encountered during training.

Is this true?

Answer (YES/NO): NO